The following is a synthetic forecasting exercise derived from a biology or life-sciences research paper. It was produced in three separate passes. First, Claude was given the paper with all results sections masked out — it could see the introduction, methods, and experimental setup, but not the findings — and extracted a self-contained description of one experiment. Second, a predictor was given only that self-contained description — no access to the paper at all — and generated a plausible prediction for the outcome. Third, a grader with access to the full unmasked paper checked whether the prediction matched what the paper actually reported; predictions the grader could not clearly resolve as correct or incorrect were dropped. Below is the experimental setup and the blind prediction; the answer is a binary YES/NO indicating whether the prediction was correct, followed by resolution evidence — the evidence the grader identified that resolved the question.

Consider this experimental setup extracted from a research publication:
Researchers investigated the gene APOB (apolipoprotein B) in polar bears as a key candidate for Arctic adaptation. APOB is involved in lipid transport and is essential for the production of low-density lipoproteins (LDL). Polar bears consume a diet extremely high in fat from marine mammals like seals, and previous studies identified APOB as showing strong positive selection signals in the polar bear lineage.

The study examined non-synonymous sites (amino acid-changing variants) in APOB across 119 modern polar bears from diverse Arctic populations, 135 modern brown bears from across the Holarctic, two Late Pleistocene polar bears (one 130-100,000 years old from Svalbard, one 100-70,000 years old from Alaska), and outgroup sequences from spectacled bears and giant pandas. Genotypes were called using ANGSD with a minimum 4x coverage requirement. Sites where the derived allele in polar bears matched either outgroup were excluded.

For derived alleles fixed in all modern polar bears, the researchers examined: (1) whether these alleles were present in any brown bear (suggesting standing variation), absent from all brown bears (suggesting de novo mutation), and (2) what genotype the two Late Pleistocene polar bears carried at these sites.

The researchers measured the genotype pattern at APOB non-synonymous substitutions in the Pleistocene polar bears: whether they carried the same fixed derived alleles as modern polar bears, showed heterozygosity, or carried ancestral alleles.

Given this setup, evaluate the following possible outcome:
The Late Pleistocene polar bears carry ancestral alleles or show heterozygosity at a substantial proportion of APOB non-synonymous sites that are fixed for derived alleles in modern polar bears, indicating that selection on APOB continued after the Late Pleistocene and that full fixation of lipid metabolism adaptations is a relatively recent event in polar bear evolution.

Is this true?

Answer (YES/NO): YES